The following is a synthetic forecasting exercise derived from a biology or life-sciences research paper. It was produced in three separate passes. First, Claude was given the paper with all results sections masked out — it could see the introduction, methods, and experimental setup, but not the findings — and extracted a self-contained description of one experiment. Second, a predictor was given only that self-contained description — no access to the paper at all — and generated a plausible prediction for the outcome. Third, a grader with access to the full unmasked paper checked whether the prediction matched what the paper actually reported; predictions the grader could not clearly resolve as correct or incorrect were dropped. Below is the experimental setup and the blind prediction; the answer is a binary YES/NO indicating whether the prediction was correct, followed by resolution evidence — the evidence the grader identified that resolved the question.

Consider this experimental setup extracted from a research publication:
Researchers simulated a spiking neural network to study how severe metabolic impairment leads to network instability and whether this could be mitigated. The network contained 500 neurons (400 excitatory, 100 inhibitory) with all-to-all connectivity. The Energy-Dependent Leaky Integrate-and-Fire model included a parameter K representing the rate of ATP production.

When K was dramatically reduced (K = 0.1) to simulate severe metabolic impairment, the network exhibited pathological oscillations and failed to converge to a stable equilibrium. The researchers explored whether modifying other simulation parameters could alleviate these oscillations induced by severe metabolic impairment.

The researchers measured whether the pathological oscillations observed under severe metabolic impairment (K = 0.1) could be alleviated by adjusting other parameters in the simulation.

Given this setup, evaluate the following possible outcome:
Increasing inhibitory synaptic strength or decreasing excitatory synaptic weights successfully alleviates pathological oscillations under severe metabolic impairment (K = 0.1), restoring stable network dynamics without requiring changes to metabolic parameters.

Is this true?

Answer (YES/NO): NO